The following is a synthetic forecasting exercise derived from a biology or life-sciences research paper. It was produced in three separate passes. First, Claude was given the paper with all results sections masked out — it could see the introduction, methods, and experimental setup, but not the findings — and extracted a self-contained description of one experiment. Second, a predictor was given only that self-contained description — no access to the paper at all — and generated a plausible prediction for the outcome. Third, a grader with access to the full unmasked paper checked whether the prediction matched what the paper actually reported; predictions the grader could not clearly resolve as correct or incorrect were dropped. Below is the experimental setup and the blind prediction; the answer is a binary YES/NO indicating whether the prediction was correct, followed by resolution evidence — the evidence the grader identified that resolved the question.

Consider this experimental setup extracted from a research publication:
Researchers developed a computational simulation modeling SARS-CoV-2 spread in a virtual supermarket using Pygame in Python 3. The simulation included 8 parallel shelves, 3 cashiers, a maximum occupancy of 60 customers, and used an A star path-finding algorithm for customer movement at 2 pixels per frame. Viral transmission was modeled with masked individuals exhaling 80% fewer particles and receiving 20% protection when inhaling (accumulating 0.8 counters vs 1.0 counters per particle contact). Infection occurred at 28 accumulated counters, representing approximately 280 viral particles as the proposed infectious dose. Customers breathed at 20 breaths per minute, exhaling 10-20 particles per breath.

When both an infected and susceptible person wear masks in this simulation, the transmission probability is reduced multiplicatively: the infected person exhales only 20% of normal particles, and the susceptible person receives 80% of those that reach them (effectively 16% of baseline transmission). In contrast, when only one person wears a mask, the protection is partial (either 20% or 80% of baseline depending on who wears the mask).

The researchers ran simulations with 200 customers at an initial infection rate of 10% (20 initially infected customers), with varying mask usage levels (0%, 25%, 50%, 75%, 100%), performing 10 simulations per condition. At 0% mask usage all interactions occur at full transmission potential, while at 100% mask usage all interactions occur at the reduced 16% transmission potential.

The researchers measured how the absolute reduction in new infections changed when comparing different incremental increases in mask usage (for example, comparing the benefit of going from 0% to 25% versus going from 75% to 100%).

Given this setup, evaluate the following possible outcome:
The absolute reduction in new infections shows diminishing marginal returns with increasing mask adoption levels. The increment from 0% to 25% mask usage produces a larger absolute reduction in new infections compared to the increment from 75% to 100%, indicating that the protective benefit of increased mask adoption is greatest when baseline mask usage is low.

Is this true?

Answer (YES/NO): NO